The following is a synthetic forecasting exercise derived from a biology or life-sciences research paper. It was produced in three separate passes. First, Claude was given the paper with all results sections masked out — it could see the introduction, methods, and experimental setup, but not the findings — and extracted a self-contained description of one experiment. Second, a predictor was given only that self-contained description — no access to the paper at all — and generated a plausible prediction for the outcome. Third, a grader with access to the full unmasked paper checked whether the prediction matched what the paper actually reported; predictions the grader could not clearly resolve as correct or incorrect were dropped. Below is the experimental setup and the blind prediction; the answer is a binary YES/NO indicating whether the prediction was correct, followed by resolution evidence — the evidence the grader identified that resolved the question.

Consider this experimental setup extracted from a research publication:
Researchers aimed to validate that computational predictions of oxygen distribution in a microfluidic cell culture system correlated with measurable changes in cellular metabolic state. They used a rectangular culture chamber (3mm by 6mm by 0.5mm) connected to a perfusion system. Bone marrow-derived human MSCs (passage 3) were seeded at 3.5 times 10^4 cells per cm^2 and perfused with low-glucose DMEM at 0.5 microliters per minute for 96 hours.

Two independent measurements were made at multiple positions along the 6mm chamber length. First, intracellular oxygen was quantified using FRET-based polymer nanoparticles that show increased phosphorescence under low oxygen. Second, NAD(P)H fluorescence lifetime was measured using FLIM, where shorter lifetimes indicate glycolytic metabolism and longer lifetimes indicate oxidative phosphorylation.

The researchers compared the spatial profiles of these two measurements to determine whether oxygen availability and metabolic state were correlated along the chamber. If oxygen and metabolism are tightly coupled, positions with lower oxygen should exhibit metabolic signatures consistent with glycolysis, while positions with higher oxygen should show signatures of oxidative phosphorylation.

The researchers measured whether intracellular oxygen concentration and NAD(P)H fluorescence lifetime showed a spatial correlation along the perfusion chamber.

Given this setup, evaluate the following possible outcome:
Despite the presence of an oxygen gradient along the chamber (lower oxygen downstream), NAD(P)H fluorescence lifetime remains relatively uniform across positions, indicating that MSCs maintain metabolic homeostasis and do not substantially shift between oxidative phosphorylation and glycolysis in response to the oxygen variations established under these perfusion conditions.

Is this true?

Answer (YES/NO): NO